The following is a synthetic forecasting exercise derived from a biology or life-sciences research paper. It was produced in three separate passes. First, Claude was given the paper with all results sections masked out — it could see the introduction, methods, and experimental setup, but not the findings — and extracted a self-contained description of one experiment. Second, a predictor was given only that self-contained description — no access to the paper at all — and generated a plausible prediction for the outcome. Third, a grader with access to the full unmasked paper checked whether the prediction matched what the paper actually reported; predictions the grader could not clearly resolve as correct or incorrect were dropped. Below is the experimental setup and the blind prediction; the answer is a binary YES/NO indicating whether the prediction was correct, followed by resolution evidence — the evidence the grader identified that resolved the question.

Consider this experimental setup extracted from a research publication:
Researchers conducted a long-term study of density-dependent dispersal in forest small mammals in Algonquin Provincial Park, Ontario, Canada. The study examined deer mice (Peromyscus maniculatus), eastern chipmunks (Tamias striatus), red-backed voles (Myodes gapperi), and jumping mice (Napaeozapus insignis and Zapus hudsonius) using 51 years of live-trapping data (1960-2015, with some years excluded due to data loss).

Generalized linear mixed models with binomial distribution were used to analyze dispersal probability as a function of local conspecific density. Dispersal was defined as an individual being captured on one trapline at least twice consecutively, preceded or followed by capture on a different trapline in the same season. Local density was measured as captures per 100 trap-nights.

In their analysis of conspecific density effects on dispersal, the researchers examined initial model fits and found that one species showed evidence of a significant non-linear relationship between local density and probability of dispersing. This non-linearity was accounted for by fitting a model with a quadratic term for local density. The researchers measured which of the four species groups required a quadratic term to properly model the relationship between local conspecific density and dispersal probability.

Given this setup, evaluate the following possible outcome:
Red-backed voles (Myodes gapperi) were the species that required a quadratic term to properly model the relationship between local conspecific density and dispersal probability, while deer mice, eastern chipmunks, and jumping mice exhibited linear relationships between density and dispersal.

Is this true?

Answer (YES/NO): YES